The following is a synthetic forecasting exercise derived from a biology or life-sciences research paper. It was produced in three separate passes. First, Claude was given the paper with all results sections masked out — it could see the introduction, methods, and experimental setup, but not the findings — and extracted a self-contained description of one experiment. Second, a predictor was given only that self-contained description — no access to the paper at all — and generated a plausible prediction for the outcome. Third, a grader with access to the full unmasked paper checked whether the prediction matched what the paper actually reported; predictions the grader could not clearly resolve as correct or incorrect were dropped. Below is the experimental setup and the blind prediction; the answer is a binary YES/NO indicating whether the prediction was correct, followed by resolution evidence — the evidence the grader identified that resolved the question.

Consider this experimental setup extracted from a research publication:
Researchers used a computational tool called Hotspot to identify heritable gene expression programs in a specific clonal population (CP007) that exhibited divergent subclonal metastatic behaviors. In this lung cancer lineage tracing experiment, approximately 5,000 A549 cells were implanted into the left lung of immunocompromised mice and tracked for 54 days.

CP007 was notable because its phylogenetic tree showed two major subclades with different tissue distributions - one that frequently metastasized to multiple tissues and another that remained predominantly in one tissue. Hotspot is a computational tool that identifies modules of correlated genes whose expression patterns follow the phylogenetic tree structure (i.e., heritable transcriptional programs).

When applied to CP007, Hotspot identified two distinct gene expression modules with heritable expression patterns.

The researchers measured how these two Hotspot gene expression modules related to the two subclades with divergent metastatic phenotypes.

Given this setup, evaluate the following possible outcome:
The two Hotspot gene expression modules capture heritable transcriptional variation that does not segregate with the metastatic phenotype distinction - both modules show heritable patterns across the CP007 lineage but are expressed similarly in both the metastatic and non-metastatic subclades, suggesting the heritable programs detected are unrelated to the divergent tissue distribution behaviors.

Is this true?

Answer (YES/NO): NO